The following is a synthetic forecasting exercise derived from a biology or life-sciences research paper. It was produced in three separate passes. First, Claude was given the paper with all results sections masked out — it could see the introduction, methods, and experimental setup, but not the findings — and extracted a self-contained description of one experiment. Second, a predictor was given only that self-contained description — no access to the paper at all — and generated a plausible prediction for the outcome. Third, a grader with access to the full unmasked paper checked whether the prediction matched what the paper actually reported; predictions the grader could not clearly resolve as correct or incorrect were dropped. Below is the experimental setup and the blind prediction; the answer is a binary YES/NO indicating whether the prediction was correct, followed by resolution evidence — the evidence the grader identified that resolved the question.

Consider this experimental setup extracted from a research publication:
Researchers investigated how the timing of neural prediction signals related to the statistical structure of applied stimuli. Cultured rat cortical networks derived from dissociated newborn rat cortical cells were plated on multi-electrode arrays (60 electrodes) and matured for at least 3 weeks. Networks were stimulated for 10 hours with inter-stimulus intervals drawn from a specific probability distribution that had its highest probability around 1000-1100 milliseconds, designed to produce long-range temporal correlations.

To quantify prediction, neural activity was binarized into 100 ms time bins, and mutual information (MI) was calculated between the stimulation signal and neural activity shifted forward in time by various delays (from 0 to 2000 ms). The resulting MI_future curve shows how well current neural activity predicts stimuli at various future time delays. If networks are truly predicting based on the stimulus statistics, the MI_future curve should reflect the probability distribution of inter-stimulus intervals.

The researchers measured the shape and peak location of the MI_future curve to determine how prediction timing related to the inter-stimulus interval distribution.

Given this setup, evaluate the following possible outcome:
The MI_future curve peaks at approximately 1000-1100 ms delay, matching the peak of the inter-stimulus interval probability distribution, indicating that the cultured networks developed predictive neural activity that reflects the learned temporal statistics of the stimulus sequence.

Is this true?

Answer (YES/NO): YES